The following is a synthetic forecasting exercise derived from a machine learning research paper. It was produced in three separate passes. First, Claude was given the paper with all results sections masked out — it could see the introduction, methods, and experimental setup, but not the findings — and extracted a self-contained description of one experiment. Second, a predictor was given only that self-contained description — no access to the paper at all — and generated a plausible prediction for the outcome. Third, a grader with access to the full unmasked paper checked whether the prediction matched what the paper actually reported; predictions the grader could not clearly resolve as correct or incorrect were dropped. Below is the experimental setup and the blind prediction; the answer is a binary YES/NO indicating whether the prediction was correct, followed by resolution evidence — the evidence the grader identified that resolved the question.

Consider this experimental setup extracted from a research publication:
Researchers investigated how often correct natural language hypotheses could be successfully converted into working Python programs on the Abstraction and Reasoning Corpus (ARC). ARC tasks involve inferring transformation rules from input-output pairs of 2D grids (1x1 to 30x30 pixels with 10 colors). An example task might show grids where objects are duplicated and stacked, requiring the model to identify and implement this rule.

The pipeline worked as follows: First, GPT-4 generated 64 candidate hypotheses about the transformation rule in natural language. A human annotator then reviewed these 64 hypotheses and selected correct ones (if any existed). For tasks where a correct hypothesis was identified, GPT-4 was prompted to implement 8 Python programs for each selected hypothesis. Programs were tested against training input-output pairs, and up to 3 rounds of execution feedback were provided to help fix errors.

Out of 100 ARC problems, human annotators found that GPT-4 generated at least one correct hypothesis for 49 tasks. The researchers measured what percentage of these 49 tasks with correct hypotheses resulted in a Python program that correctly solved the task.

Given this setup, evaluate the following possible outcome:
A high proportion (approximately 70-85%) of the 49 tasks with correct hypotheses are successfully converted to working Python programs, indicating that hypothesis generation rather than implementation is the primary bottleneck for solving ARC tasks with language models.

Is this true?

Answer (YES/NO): NO